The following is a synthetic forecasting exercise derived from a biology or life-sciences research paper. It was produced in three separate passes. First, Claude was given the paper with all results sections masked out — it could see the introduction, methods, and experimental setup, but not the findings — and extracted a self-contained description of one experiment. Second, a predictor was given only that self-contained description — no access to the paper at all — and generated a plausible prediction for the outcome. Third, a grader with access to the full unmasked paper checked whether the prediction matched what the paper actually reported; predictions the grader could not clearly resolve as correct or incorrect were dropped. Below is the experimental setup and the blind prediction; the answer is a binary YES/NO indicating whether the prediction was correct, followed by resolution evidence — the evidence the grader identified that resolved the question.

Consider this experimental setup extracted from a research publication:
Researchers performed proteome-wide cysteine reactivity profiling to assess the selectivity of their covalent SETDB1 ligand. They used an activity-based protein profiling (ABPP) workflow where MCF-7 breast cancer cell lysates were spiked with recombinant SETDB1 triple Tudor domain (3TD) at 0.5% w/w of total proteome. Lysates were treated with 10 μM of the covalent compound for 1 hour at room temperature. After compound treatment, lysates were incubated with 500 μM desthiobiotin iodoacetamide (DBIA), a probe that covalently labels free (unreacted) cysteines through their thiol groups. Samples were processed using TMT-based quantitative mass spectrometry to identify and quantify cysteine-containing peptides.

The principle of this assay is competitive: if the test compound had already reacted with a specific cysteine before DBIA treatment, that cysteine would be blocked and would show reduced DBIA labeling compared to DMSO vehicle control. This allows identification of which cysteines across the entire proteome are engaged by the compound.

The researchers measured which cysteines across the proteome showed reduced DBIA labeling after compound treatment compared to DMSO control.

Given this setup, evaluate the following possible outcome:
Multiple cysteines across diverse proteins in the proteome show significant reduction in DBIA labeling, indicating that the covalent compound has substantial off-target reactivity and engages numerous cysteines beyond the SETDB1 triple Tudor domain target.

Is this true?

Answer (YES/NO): NO